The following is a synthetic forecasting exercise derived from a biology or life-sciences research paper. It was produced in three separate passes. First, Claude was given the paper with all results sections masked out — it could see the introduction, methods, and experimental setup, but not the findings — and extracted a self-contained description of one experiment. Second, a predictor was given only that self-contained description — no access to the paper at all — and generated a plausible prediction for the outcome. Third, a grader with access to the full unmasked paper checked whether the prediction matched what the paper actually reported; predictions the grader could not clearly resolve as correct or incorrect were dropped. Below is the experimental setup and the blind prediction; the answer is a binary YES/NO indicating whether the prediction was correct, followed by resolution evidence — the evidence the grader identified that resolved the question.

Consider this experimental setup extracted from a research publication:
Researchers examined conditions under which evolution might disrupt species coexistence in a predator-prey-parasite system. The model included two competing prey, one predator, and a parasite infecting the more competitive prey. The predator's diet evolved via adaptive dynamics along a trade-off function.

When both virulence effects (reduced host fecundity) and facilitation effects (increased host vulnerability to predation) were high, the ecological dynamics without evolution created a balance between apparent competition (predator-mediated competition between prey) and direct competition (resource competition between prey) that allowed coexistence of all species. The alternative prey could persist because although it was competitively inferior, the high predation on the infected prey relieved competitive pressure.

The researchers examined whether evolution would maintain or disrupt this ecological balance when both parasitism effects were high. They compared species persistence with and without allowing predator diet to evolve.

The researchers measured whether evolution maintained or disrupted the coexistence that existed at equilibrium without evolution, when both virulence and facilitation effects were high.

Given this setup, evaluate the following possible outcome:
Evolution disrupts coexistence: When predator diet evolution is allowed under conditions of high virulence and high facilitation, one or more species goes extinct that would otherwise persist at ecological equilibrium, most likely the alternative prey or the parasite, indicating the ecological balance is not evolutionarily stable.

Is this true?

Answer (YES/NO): YES